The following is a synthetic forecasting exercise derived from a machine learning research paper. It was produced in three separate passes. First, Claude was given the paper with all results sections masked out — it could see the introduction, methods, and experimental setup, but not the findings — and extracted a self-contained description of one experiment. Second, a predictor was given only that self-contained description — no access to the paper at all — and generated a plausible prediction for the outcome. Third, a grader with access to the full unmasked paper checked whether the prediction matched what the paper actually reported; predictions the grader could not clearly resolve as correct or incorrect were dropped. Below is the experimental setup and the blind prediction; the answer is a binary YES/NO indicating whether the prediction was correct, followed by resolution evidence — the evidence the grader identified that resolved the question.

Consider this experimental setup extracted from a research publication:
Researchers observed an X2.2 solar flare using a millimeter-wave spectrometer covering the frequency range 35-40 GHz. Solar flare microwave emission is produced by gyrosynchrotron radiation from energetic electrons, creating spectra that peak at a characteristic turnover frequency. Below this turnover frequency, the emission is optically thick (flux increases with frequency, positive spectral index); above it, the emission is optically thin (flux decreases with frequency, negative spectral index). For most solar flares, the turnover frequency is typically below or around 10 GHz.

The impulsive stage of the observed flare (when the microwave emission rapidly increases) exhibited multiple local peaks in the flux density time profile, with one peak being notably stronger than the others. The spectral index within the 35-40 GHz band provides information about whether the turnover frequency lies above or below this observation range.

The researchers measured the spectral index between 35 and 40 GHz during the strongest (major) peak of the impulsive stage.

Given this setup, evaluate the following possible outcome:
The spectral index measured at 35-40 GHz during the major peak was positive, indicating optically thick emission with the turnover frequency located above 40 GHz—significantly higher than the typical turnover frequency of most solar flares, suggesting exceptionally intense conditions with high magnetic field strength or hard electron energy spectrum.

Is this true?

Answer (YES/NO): YES